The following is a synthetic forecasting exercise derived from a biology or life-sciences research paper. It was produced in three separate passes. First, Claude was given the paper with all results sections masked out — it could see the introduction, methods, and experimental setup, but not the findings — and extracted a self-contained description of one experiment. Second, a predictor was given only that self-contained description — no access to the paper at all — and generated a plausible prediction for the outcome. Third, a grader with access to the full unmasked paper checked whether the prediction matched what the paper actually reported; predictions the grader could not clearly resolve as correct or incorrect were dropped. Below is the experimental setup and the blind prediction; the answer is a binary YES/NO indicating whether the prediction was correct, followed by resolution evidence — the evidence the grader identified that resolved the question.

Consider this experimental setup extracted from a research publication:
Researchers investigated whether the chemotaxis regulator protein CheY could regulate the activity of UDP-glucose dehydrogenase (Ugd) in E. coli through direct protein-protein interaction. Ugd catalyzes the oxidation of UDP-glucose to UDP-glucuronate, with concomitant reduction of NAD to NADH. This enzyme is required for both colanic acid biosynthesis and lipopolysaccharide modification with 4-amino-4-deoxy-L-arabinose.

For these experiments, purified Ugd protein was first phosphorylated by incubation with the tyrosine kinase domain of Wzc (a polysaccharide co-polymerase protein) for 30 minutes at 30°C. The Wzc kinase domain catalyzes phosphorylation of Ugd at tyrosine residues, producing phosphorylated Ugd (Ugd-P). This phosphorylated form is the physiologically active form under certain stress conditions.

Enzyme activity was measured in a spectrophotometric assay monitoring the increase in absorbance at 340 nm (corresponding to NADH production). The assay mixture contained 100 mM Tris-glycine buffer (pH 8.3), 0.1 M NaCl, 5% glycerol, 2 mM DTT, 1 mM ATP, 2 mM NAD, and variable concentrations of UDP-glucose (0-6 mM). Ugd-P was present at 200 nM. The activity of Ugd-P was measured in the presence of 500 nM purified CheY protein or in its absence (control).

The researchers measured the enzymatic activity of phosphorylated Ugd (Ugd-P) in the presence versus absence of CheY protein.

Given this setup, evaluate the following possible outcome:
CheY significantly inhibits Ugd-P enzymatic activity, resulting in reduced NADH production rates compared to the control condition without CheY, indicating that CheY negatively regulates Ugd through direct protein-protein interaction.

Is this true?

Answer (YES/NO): YES